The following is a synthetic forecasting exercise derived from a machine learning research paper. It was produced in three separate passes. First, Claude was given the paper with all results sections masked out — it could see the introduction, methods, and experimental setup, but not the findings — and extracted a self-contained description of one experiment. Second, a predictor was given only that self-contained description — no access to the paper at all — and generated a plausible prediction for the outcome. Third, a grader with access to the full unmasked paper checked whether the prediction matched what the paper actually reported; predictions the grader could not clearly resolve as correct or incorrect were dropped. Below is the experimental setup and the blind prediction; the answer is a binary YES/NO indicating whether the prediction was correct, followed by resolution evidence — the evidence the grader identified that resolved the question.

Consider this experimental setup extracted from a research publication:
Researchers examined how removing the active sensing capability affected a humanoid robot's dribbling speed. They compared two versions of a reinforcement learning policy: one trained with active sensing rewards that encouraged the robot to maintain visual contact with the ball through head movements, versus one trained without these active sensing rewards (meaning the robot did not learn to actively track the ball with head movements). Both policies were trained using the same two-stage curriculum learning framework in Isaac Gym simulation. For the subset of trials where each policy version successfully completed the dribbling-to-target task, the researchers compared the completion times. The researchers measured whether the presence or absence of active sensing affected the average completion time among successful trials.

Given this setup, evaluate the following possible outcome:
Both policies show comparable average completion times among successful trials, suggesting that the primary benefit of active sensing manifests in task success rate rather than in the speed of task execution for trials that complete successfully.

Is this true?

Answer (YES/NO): YES